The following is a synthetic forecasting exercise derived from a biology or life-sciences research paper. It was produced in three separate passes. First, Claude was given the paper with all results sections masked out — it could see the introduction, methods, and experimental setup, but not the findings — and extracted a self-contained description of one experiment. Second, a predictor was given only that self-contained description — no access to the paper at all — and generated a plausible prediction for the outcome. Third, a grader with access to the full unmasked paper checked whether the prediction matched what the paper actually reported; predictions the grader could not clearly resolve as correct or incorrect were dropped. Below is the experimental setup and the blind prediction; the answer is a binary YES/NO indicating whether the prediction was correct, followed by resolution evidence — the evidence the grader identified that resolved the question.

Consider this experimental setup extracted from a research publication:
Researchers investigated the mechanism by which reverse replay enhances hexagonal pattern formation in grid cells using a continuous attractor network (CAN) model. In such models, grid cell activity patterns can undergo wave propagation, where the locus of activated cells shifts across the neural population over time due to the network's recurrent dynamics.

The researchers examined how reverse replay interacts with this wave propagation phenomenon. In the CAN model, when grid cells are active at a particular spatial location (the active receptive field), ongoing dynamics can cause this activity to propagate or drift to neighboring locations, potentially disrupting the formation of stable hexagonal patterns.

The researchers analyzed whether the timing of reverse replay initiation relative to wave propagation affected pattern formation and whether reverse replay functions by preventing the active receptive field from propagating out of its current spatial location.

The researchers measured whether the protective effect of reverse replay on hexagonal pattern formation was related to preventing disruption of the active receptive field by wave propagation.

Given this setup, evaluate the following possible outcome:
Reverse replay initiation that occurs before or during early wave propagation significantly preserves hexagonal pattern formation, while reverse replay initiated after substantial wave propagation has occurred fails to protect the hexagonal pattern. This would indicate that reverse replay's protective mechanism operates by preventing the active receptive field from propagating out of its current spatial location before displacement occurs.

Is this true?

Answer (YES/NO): NO